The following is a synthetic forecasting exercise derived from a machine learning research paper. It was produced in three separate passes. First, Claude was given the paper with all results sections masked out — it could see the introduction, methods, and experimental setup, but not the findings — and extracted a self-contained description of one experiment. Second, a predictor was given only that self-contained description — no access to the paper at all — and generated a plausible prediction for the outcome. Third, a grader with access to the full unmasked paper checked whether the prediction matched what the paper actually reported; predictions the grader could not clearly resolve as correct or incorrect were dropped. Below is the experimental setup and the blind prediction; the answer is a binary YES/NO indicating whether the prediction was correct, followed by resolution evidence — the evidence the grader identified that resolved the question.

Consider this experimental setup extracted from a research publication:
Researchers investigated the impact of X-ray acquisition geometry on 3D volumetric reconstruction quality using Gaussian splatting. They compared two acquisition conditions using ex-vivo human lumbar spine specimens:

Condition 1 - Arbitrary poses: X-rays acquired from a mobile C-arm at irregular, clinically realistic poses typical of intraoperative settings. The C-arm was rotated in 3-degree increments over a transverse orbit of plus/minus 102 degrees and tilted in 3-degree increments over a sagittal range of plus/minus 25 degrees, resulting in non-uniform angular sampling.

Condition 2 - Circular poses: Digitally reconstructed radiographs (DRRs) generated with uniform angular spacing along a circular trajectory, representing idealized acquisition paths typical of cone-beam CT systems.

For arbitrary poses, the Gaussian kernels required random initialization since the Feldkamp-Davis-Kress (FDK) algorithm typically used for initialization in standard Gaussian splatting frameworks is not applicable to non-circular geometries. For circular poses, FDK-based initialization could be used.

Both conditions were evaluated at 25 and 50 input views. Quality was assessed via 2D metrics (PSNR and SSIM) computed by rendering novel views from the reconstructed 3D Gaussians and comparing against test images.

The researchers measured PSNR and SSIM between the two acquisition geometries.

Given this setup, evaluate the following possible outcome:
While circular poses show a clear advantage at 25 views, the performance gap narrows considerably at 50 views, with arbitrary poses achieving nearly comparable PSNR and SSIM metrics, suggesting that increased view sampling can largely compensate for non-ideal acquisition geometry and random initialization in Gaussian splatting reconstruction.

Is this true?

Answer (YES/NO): NO